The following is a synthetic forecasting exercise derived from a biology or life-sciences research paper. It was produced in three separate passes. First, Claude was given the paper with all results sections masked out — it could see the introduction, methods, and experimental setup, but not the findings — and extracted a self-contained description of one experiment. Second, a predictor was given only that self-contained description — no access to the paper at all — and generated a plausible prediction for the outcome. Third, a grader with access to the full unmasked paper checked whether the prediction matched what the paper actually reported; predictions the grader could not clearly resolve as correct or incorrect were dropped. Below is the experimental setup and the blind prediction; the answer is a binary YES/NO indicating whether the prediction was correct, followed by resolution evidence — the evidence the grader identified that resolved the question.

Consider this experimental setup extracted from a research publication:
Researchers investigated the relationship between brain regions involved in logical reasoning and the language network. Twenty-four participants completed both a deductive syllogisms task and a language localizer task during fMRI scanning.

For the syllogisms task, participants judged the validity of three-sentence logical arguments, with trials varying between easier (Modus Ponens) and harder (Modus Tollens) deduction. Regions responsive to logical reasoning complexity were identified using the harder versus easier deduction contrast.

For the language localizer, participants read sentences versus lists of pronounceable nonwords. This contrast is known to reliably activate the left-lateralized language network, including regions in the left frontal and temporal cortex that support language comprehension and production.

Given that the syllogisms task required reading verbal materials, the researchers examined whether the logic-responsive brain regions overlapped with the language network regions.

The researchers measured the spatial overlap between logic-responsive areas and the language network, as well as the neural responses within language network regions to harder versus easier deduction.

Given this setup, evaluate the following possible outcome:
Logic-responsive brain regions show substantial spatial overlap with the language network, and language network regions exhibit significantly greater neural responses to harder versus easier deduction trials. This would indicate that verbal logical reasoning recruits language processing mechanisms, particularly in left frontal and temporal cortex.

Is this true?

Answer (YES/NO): NO